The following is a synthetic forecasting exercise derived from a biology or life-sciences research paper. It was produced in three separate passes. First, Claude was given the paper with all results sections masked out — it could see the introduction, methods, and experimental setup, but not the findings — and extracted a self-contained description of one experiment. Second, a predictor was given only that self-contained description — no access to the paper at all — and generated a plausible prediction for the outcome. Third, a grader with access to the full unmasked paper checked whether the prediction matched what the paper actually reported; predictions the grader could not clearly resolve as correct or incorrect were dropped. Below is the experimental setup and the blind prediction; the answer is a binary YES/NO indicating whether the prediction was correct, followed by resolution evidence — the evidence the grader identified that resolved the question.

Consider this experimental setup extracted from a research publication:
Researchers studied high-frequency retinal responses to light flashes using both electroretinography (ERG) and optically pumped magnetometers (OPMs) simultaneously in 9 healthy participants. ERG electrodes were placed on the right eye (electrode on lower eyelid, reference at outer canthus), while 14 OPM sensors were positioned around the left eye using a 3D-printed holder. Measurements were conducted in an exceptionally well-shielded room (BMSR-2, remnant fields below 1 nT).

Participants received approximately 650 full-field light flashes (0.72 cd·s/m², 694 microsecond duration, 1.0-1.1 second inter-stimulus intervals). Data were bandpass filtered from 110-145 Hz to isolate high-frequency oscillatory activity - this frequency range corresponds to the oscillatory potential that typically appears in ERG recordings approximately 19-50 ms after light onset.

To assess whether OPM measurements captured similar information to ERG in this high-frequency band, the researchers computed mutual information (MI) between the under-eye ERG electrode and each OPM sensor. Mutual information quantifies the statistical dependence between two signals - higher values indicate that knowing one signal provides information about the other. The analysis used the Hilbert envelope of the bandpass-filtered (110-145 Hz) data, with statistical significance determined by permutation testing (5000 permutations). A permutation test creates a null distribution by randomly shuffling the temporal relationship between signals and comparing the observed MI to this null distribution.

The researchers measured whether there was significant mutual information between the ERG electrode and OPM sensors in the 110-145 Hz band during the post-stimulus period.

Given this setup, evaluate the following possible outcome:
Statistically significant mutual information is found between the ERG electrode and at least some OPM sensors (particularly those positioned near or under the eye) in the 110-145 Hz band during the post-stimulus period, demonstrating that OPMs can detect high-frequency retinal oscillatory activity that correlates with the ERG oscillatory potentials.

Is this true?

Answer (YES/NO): YES